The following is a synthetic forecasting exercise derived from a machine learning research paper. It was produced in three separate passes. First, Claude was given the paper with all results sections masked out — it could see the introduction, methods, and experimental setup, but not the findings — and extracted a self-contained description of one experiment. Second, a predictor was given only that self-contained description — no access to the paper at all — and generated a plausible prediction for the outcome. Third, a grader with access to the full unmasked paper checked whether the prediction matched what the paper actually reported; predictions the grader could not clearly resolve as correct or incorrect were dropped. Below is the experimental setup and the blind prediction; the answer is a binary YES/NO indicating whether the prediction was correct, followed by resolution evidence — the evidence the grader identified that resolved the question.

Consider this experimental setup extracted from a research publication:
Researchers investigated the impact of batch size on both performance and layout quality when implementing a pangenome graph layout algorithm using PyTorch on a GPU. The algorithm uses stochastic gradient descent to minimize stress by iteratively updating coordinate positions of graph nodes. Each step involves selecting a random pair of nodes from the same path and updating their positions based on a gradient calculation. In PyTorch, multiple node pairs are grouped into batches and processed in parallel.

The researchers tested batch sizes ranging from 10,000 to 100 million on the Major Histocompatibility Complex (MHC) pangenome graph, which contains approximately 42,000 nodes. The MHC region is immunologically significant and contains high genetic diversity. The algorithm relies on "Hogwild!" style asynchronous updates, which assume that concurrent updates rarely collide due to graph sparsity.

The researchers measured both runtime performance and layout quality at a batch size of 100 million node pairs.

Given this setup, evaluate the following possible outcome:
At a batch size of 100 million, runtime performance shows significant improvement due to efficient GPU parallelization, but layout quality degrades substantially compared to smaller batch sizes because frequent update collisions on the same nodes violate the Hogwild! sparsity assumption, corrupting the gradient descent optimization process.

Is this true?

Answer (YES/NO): YES